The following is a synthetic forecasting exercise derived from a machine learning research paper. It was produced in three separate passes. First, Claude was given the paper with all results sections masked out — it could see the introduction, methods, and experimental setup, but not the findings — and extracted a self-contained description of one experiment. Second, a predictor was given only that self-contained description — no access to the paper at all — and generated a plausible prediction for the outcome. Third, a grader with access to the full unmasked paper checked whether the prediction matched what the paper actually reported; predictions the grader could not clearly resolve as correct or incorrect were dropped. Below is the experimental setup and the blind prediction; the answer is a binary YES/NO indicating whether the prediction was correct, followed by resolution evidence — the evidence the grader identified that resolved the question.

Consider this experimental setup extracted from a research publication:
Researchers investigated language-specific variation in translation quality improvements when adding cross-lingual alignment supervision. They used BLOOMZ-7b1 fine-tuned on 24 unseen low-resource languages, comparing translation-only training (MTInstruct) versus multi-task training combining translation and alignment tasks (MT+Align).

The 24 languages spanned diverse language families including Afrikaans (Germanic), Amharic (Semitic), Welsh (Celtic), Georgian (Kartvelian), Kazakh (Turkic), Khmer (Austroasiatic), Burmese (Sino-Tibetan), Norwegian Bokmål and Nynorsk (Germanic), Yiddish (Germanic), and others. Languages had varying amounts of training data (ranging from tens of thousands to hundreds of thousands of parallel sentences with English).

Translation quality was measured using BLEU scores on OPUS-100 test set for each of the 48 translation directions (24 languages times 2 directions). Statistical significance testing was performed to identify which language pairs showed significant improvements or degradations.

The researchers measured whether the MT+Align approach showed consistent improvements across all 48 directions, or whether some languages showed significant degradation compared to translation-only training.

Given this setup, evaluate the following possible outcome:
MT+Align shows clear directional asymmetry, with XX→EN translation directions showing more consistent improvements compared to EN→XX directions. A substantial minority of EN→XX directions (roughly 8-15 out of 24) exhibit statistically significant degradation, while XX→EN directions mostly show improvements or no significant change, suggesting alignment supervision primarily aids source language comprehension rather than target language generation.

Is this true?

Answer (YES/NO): NO